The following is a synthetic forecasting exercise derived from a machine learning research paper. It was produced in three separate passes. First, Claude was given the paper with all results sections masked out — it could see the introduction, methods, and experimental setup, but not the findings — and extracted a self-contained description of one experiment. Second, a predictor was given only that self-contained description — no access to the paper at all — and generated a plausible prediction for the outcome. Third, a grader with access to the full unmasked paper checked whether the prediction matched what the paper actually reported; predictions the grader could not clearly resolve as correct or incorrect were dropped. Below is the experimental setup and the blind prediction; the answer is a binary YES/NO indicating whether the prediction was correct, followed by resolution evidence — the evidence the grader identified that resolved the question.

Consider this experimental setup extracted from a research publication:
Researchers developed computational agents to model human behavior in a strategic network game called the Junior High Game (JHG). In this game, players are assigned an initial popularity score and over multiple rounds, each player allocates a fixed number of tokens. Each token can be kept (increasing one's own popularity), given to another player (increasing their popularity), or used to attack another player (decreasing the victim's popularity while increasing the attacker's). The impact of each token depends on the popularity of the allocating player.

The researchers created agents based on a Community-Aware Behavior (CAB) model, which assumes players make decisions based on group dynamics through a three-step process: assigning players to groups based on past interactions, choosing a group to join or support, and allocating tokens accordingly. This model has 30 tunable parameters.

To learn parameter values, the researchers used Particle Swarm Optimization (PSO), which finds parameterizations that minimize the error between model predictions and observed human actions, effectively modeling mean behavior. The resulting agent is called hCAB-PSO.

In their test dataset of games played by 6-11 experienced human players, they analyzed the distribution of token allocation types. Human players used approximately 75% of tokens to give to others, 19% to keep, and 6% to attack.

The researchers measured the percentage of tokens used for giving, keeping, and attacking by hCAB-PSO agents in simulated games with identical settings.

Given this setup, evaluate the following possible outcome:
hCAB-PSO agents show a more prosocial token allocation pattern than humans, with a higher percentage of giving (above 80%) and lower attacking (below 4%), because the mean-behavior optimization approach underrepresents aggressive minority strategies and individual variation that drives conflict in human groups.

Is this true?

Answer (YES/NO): YES